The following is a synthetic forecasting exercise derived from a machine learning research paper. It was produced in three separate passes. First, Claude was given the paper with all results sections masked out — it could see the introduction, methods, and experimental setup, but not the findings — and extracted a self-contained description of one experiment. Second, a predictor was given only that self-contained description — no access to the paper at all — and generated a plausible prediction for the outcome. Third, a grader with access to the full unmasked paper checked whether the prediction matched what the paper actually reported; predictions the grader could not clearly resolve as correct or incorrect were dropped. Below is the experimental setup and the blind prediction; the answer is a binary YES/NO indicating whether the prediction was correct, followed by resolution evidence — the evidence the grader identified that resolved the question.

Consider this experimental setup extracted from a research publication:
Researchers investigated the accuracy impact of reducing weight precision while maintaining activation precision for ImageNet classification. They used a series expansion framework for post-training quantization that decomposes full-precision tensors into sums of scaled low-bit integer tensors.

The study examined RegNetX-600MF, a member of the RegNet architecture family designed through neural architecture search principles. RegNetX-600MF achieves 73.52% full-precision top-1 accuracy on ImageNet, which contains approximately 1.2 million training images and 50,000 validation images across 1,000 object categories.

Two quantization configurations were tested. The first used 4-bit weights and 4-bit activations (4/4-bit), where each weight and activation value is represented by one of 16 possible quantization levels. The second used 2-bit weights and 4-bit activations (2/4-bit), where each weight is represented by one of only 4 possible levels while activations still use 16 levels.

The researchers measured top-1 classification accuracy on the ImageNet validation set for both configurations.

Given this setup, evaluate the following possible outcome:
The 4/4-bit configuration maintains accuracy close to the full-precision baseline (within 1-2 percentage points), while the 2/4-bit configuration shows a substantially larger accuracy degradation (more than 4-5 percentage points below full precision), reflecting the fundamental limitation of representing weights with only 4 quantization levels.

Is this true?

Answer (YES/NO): NO